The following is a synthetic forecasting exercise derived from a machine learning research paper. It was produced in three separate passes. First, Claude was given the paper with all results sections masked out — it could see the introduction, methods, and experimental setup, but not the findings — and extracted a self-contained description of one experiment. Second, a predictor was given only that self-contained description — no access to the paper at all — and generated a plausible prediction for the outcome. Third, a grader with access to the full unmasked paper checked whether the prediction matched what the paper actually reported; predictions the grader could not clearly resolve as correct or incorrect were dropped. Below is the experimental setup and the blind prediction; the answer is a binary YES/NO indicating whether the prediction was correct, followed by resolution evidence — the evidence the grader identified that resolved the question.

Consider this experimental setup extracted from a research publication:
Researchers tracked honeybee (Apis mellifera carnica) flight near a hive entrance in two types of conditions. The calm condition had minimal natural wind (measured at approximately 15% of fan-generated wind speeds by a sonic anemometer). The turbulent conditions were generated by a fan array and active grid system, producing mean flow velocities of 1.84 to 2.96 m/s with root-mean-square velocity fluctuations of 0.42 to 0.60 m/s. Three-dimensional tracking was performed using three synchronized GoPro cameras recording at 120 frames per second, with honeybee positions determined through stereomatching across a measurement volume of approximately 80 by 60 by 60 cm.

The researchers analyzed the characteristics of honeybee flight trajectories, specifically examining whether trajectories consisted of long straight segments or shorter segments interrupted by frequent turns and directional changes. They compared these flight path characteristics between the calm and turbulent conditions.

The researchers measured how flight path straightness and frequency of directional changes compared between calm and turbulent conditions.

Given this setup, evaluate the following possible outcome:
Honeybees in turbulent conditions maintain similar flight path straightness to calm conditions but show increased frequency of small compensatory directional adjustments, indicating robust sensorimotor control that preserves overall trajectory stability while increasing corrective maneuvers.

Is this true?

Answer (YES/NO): NO